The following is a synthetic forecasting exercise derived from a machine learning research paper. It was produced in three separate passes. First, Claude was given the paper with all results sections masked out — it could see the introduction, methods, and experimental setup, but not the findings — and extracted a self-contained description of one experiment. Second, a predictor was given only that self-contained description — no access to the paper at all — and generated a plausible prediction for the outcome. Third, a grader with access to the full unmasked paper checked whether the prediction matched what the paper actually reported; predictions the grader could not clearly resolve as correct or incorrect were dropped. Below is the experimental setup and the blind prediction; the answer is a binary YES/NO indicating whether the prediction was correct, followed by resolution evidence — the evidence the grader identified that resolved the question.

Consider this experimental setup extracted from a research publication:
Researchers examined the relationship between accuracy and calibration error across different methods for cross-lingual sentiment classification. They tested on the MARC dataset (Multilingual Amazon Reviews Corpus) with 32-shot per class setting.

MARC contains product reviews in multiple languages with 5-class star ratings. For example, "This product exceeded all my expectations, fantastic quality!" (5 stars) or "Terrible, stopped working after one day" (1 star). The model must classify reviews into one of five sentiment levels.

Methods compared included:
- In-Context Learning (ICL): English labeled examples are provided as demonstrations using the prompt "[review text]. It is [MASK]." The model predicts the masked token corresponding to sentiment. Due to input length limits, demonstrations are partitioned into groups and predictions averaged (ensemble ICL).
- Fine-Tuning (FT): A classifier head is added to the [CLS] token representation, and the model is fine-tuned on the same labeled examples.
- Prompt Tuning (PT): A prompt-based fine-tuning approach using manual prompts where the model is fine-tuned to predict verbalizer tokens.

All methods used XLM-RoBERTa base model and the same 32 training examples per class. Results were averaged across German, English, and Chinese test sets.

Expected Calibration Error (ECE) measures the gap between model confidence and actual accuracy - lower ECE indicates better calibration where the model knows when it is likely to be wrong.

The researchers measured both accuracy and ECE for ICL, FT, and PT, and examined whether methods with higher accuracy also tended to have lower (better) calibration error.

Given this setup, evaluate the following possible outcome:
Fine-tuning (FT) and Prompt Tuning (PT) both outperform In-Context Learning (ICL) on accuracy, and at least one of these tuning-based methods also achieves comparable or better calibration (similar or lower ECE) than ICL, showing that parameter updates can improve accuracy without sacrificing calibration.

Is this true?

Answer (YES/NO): NO